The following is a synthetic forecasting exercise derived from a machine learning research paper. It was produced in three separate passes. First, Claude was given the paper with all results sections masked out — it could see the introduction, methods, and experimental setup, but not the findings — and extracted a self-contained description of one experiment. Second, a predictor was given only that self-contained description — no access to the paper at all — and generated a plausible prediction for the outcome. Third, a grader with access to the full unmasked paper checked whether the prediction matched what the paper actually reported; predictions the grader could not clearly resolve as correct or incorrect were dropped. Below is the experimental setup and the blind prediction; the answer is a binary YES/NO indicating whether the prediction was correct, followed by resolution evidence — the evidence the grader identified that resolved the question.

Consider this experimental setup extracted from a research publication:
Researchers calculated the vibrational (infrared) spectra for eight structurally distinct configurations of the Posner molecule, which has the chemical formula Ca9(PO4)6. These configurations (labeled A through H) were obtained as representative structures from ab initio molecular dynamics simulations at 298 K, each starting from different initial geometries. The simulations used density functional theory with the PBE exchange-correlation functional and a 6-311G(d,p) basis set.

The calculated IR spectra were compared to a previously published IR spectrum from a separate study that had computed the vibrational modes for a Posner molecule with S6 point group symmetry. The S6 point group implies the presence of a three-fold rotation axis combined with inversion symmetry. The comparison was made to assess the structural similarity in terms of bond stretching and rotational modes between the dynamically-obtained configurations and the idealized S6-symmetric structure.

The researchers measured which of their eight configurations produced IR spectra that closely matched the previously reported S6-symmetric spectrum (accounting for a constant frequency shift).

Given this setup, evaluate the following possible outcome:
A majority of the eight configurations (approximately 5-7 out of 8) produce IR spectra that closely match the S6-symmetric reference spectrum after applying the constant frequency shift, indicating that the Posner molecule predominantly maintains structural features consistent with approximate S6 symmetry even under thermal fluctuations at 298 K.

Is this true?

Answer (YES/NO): NO